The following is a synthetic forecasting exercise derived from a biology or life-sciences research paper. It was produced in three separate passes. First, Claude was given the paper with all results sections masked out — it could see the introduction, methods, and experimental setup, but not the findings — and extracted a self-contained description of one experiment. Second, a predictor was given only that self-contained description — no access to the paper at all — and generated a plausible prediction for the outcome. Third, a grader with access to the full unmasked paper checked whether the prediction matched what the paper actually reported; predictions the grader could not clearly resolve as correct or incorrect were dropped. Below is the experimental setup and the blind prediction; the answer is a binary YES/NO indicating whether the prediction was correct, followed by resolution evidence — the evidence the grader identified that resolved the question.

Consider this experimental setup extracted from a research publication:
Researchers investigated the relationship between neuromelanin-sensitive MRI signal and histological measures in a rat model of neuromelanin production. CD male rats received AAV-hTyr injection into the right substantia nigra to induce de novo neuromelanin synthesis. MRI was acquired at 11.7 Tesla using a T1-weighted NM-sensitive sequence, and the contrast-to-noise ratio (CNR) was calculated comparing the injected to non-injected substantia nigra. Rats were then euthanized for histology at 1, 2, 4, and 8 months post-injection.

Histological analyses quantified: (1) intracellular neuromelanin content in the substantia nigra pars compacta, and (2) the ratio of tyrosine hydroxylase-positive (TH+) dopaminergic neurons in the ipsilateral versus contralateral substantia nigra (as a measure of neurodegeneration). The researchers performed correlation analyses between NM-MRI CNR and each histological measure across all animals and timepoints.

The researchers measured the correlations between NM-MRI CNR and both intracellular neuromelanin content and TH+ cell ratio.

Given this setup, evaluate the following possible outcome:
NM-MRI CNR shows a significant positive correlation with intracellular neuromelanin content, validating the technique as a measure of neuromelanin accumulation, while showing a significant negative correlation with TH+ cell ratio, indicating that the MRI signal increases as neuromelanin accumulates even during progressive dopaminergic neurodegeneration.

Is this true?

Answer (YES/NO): NO